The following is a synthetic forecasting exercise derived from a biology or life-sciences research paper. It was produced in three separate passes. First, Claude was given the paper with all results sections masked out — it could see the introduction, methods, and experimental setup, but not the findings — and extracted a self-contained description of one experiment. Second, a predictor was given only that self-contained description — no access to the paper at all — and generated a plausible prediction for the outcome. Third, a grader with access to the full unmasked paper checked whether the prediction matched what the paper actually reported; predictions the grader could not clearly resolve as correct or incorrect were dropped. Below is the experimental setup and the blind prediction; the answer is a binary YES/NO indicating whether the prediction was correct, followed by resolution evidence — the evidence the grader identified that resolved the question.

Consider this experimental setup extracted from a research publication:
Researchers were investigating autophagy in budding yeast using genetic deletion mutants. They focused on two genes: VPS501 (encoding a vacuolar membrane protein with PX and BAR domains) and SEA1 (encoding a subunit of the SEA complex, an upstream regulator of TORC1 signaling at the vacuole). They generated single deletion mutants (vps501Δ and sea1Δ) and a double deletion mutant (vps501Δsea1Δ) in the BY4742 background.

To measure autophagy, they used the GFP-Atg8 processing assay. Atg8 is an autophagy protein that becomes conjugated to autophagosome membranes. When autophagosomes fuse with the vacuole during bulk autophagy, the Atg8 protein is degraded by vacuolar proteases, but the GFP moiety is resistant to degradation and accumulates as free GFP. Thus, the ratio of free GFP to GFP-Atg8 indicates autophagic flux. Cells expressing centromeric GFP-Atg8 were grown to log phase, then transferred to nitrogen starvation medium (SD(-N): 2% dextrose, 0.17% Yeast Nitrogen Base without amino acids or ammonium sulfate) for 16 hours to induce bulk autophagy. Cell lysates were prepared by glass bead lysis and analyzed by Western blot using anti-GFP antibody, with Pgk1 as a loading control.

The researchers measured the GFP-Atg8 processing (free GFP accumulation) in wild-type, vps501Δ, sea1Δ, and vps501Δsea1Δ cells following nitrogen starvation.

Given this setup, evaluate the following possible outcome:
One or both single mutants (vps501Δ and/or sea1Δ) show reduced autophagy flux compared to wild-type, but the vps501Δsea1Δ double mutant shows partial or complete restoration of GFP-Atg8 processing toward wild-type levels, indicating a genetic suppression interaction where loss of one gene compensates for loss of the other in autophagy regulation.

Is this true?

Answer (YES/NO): NO